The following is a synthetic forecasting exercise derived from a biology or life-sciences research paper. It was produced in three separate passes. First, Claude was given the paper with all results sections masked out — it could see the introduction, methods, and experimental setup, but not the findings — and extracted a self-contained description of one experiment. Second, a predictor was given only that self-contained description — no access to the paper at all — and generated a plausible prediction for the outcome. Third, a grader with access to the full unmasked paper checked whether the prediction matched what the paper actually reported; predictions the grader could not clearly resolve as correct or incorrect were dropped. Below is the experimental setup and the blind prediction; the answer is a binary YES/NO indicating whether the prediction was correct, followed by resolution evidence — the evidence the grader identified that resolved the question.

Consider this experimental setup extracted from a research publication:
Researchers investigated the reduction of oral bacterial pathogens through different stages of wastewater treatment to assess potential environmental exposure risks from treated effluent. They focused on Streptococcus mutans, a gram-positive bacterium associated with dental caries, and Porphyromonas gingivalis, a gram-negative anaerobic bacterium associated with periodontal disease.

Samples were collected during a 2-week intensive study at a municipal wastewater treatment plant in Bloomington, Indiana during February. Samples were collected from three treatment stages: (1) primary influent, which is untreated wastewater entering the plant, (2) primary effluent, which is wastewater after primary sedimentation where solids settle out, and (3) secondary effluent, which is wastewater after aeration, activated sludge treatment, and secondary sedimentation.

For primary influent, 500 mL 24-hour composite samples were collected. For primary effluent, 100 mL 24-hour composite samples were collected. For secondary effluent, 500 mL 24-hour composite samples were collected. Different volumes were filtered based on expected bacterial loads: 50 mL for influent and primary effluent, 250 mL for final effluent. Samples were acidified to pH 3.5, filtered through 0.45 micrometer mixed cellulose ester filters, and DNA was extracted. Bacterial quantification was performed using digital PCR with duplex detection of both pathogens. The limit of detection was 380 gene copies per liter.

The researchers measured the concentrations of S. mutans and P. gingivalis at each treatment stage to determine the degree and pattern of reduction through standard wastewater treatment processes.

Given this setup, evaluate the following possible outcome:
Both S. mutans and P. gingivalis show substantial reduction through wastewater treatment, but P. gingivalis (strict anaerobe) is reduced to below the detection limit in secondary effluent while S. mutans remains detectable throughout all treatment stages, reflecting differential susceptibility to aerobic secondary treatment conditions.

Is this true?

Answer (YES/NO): NO